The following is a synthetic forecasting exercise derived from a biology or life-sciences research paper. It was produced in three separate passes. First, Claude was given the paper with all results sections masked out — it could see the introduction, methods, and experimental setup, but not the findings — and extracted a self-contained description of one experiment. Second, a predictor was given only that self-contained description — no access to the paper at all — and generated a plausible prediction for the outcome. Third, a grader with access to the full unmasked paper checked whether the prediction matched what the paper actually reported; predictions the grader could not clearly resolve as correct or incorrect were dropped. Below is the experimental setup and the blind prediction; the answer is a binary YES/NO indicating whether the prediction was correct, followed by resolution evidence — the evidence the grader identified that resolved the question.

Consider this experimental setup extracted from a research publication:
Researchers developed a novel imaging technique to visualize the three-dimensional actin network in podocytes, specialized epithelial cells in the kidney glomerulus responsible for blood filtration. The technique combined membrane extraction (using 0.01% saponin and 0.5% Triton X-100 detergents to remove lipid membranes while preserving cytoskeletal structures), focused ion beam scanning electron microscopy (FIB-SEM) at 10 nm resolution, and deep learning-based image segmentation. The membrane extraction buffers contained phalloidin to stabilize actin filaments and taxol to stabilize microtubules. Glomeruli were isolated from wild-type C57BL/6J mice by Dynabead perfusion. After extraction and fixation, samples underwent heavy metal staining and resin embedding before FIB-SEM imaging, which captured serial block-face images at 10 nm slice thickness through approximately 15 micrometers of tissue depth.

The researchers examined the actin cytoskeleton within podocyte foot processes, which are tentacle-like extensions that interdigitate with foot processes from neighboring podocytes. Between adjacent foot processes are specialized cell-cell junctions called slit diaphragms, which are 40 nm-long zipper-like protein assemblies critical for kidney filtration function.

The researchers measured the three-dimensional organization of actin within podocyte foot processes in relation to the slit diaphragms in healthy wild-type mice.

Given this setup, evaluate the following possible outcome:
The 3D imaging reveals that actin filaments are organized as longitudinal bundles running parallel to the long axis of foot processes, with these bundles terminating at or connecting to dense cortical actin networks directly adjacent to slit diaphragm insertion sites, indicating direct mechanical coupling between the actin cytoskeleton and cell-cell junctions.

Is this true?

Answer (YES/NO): NO